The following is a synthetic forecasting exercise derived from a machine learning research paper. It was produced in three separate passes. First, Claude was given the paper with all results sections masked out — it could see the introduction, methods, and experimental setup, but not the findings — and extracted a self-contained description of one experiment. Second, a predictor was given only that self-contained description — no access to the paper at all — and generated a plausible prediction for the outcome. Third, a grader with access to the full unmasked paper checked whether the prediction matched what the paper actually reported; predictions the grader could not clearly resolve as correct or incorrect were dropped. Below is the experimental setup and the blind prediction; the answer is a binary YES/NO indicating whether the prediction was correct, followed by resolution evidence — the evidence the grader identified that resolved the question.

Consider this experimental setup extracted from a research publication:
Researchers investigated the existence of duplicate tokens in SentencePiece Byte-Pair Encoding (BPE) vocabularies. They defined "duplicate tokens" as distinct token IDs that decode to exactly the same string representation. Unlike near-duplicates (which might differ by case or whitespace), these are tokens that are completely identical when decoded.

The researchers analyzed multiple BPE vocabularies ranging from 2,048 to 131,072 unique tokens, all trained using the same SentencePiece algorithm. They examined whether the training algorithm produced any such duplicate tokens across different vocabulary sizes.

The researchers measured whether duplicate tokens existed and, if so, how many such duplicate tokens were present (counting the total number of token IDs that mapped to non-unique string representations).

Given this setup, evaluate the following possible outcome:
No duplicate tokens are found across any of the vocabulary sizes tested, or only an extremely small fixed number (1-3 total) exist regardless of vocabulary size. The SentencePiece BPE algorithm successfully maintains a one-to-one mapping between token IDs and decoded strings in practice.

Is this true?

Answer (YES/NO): NO